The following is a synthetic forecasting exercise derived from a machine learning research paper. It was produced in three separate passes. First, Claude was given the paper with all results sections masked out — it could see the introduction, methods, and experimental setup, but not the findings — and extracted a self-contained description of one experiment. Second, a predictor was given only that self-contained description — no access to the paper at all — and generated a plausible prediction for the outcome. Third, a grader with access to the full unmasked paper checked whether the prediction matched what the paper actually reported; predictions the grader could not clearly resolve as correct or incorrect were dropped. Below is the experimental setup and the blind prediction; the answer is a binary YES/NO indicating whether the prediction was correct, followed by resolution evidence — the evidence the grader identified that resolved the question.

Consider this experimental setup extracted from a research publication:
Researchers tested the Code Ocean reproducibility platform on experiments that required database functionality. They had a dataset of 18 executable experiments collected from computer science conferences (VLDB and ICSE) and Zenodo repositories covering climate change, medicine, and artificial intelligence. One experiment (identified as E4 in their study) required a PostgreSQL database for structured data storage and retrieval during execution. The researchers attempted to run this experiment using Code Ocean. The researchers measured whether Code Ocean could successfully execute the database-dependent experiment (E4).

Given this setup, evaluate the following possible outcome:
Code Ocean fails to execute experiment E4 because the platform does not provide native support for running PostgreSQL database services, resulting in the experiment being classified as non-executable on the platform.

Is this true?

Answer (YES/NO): YES